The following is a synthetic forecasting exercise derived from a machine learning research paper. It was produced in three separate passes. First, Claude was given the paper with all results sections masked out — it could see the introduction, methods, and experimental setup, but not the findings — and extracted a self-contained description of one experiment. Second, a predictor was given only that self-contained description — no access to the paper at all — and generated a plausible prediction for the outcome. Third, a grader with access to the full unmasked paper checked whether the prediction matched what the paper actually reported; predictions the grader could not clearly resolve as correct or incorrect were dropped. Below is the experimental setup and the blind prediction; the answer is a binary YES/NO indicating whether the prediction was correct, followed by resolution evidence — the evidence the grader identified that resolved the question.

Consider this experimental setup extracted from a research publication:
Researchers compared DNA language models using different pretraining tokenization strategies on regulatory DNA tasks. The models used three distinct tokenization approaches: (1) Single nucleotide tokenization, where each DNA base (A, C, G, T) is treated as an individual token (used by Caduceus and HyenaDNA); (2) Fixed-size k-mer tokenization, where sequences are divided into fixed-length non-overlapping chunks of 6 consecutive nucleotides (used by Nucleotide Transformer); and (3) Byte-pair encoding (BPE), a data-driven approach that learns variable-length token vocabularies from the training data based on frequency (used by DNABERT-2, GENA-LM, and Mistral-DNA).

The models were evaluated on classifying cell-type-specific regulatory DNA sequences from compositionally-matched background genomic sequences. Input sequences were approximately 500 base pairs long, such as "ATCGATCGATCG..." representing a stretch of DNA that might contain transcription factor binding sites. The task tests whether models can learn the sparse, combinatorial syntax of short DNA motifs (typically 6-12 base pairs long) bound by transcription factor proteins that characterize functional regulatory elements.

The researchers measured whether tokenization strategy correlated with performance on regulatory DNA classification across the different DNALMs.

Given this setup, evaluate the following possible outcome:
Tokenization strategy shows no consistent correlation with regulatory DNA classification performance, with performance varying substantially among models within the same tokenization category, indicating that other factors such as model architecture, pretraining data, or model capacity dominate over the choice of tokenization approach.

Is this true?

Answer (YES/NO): YES